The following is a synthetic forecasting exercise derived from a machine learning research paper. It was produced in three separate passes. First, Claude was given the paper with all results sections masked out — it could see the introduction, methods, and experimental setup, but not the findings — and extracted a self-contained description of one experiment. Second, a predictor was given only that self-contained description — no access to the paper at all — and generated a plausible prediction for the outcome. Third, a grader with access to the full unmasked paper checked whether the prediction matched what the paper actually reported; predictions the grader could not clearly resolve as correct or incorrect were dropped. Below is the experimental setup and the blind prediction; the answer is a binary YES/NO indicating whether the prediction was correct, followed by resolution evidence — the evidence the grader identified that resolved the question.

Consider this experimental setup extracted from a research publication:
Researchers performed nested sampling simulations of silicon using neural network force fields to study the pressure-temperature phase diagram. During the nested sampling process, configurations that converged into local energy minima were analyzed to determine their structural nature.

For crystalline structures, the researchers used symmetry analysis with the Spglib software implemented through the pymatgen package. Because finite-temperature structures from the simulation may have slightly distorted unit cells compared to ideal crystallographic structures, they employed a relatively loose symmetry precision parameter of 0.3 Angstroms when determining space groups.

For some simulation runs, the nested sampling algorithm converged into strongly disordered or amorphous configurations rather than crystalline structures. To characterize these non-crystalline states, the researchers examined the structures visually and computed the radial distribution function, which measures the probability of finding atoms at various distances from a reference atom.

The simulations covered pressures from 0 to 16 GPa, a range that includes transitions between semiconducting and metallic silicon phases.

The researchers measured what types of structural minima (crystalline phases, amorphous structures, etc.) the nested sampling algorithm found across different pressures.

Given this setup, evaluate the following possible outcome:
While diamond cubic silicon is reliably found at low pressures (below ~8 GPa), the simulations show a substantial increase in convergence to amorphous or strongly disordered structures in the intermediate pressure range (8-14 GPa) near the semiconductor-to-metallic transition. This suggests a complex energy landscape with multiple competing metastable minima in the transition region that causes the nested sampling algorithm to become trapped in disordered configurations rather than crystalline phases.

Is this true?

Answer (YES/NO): NO